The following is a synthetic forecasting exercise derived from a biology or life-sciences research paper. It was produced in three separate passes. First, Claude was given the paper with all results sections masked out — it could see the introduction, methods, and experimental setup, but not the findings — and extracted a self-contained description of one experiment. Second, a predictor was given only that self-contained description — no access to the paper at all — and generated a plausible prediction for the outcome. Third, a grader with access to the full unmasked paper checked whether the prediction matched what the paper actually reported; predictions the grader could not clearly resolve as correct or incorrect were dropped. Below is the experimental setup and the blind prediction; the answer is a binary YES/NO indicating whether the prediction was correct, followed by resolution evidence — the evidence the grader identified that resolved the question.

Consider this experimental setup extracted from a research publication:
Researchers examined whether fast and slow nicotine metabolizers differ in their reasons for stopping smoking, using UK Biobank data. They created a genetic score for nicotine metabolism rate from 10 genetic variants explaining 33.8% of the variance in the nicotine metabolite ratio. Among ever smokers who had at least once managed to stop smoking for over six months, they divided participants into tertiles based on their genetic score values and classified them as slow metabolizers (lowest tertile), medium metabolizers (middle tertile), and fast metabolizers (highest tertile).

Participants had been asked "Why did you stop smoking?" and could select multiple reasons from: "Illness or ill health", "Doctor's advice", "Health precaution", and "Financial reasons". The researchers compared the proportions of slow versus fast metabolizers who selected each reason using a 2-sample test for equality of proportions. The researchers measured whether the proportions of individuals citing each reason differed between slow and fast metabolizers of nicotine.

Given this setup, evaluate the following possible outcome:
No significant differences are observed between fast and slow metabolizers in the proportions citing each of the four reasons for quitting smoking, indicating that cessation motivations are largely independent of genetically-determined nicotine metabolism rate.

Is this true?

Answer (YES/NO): NO